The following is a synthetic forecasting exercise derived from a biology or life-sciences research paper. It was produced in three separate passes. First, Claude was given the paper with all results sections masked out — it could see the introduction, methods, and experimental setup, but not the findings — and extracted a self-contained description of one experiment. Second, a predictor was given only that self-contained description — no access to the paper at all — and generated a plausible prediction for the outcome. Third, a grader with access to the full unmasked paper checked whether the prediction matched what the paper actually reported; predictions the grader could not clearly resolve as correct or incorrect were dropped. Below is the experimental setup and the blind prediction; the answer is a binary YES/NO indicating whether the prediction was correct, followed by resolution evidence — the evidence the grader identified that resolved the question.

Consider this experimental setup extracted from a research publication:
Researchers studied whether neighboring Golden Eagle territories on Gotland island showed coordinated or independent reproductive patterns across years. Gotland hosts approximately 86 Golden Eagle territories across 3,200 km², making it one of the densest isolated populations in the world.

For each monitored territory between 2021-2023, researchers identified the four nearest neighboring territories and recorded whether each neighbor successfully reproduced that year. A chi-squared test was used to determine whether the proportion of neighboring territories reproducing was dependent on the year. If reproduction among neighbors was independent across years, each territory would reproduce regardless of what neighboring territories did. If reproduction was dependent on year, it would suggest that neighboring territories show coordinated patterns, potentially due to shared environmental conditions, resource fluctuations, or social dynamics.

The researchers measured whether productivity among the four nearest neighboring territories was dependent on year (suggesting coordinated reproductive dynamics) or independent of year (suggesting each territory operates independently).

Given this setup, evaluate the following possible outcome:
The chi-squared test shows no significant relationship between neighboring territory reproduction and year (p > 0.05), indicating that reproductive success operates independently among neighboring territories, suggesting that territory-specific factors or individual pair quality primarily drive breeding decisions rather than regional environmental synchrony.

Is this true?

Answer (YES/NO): NO